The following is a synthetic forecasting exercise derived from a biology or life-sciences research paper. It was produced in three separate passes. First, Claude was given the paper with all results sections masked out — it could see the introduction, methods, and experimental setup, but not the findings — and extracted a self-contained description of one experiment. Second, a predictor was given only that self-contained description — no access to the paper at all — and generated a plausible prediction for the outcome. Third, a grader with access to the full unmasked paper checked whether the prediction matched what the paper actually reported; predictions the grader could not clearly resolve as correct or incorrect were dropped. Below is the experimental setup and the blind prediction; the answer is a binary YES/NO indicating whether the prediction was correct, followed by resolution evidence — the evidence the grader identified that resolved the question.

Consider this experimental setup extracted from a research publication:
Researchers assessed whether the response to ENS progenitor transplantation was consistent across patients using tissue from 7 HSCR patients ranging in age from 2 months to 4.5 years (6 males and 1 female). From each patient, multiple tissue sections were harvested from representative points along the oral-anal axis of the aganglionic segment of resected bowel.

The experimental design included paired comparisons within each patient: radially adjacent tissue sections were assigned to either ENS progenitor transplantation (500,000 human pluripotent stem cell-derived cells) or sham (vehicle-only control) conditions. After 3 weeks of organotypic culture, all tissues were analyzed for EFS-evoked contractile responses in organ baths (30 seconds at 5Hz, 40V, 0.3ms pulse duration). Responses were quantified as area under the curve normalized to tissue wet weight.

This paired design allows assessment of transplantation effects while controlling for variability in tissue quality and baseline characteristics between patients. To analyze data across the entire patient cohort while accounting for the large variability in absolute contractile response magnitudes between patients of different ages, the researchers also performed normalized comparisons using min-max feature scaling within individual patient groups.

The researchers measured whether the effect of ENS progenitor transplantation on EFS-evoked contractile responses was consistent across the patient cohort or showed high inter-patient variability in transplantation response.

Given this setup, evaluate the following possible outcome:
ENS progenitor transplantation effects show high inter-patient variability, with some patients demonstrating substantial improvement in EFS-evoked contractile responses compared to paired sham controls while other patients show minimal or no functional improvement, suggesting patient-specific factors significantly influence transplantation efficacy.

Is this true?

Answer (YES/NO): YES